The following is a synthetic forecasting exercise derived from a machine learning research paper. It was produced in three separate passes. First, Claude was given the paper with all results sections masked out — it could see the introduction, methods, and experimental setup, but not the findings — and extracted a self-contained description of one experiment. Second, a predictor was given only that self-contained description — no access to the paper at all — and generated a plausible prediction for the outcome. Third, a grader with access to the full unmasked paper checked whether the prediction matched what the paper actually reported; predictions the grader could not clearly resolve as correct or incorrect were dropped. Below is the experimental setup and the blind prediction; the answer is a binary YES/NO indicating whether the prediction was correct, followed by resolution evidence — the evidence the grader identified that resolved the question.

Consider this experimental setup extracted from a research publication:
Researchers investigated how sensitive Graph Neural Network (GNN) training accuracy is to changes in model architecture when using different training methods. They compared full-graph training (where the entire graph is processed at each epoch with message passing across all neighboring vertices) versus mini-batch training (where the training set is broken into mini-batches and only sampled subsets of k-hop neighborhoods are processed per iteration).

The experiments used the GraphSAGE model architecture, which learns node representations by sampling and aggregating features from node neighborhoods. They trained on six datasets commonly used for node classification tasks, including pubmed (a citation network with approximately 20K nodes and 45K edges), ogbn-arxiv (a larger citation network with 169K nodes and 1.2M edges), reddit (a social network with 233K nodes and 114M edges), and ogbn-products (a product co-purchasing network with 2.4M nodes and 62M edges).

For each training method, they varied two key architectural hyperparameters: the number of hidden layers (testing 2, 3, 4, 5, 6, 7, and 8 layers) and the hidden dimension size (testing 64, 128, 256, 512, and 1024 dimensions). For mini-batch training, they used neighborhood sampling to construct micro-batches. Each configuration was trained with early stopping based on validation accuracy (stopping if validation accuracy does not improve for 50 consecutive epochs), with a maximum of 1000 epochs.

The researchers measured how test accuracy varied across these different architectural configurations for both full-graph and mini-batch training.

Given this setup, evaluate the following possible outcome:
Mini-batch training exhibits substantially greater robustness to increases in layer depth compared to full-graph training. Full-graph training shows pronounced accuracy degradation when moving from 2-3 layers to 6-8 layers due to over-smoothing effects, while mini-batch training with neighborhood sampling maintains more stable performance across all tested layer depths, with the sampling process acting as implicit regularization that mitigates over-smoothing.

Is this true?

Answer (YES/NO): YES